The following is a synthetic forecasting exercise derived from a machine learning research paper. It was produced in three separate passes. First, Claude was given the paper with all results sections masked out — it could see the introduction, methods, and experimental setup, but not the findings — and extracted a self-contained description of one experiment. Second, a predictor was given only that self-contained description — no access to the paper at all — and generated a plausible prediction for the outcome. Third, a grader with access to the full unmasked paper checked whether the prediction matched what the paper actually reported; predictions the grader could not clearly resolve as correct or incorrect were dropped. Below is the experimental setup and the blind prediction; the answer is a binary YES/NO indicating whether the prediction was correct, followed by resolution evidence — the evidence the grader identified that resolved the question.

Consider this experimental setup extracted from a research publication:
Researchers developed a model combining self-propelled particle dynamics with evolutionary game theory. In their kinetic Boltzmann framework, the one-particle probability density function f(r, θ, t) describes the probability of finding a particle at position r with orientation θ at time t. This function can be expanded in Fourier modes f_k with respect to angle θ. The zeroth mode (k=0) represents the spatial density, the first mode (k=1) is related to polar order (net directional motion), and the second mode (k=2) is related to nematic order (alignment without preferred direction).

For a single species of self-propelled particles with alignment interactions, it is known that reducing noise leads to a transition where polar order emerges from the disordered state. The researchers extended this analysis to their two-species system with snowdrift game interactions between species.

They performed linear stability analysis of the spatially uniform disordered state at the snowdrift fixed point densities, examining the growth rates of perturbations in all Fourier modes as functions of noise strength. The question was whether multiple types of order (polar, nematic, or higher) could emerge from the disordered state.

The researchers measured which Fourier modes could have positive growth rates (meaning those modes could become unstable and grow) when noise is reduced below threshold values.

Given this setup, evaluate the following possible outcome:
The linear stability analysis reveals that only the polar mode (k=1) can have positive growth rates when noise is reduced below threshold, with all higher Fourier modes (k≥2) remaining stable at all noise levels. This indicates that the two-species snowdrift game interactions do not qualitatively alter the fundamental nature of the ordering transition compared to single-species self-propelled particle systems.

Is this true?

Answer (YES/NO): YES